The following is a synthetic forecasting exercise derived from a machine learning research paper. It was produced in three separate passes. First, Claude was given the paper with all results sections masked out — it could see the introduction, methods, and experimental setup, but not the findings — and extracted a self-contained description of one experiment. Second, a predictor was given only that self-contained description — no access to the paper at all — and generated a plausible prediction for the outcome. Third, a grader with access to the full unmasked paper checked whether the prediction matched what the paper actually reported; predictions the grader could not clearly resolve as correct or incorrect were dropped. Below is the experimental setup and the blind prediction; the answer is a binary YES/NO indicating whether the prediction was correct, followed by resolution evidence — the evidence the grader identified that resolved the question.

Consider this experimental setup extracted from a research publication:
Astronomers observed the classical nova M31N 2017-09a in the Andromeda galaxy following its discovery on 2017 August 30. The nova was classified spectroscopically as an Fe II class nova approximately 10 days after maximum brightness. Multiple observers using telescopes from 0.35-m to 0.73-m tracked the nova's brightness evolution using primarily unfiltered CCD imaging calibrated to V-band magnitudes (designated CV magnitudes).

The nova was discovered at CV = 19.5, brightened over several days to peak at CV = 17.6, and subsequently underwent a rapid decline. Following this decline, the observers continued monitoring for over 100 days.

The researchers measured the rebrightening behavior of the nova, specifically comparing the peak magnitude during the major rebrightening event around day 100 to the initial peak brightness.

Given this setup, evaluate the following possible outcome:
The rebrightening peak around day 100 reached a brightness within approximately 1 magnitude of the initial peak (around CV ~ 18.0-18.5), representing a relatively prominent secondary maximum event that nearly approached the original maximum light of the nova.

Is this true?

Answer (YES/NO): YES